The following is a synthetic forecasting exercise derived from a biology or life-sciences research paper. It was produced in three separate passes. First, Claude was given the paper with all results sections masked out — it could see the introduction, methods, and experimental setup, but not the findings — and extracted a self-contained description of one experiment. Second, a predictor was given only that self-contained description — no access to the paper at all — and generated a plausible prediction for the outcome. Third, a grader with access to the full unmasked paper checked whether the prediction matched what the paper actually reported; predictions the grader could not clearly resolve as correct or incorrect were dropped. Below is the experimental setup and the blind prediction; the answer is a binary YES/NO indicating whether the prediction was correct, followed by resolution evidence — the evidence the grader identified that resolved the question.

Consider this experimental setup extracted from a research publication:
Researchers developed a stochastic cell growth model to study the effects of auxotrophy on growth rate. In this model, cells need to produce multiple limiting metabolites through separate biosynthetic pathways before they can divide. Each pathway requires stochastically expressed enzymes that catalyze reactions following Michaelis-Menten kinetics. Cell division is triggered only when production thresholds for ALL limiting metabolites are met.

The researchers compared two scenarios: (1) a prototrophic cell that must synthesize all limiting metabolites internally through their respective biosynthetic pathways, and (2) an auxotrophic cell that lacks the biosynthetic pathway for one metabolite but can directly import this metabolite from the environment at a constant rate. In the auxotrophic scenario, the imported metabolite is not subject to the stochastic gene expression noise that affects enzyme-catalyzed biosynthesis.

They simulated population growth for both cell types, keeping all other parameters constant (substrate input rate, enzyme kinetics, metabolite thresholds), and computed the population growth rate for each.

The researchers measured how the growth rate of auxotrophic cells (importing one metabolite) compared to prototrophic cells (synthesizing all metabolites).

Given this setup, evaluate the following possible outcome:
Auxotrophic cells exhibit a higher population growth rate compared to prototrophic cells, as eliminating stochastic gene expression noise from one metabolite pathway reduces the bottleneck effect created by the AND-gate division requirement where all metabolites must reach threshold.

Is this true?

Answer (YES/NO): YES